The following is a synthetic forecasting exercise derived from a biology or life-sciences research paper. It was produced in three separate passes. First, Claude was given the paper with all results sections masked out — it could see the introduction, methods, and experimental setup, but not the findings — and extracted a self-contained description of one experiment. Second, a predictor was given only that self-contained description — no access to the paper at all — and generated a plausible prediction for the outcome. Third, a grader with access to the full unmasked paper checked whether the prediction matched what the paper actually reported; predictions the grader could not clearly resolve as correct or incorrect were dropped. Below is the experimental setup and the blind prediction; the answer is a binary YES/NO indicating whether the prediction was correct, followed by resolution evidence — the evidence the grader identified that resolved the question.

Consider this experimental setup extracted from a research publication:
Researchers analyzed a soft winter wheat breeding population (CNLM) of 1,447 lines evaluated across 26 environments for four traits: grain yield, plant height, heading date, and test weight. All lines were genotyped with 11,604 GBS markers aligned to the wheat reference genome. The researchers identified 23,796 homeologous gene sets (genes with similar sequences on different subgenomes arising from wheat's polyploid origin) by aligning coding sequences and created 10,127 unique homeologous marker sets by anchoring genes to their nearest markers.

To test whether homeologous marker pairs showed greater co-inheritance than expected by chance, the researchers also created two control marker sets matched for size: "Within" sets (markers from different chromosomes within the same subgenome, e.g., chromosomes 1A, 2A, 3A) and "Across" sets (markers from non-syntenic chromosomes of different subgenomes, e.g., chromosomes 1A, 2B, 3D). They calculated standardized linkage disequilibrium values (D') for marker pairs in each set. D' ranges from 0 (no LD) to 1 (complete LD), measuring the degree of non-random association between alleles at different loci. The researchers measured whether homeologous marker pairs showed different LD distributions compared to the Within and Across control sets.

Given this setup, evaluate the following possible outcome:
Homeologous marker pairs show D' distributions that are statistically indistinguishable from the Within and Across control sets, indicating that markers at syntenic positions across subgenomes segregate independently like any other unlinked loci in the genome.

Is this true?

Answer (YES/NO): NO